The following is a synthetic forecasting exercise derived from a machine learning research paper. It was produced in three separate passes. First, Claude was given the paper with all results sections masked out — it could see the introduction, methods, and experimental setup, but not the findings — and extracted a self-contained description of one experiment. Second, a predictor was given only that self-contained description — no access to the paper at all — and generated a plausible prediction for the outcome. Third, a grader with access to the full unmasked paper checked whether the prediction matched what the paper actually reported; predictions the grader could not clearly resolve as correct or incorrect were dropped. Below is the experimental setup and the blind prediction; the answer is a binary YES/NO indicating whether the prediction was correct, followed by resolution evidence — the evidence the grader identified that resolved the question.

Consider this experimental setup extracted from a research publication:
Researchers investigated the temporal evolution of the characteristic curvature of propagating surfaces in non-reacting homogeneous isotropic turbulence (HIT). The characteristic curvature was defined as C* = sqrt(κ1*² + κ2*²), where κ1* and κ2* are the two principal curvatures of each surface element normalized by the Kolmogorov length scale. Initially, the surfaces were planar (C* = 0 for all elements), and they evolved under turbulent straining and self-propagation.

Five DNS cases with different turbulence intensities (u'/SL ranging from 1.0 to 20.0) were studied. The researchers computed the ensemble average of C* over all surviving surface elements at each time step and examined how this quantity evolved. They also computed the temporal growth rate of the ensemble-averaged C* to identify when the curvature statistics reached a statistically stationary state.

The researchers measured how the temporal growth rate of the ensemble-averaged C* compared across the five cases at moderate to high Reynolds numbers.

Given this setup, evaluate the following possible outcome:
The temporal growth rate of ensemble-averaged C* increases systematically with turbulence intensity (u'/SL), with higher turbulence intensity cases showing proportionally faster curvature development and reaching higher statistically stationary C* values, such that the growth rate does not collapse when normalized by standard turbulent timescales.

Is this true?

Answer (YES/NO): NO